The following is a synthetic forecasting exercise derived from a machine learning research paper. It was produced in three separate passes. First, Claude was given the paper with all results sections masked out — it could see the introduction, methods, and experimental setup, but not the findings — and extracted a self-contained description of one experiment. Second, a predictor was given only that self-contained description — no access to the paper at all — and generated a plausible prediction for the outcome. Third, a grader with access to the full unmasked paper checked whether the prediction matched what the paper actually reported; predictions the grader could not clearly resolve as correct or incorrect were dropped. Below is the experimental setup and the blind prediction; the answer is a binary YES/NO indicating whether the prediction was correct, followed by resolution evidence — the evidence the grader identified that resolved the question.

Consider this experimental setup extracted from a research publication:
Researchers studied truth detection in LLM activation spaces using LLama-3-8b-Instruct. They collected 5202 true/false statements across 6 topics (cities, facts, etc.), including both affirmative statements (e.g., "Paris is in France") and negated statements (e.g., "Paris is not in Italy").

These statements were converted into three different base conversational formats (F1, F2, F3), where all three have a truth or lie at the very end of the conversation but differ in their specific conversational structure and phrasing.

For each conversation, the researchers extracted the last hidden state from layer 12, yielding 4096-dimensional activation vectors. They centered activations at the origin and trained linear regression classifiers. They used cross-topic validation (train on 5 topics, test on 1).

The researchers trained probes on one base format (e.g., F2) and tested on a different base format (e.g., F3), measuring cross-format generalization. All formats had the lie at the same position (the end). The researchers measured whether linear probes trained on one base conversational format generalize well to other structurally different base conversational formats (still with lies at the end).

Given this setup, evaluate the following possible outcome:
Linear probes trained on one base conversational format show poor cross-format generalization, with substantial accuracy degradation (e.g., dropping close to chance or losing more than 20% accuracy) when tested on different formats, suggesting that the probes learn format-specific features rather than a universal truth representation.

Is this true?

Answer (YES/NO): NO